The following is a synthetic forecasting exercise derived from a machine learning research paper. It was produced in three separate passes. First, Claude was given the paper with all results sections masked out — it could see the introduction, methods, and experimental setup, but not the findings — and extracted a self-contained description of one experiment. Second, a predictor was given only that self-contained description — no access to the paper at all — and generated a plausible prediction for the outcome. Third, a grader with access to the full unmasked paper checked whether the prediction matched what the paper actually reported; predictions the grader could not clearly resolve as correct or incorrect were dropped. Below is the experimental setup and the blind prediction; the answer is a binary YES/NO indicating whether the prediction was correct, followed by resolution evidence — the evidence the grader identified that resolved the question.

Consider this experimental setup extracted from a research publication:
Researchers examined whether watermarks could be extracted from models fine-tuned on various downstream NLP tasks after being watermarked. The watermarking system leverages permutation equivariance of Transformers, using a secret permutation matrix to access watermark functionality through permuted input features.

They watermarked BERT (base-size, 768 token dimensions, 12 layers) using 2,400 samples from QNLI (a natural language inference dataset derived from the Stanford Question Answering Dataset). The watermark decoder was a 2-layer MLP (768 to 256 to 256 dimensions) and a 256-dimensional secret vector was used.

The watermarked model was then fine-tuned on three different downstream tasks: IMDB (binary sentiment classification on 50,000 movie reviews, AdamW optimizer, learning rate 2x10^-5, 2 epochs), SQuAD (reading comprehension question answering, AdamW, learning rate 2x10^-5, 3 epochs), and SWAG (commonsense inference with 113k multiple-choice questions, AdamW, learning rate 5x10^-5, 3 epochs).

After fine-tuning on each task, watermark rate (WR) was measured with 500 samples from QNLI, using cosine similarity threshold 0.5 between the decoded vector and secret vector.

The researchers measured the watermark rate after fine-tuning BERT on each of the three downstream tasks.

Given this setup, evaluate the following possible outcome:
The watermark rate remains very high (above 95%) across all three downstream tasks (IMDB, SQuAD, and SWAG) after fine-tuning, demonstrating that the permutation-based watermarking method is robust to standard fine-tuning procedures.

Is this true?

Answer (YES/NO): YES